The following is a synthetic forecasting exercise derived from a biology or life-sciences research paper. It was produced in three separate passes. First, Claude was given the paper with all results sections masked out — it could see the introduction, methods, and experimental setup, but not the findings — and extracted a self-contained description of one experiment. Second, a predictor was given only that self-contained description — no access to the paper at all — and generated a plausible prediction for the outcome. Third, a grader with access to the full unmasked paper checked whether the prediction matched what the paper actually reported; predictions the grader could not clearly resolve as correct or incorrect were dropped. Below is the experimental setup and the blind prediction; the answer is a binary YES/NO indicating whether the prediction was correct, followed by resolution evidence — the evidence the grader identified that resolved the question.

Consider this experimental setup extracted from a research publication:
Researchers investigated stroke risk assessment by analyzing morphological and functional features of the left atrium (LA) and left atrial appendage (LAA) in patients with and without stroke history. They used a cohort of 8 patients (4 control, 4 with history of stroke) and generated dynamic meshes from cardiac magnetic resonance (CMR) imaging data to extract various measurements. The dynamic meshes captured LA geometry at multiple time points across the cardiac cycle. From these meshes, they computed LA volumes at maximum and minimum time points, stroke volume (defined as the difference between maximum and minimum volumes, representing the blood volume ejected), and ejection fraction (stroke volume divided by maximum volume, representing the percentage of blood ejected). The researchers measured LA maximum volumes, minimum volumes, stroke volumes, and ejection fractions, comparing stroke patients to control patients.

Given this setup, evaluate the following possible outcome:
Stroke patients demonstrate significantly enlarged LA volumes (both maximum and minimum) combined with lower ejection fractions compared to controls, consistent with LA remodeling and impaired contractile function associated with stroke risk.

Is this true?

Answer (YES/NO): NO